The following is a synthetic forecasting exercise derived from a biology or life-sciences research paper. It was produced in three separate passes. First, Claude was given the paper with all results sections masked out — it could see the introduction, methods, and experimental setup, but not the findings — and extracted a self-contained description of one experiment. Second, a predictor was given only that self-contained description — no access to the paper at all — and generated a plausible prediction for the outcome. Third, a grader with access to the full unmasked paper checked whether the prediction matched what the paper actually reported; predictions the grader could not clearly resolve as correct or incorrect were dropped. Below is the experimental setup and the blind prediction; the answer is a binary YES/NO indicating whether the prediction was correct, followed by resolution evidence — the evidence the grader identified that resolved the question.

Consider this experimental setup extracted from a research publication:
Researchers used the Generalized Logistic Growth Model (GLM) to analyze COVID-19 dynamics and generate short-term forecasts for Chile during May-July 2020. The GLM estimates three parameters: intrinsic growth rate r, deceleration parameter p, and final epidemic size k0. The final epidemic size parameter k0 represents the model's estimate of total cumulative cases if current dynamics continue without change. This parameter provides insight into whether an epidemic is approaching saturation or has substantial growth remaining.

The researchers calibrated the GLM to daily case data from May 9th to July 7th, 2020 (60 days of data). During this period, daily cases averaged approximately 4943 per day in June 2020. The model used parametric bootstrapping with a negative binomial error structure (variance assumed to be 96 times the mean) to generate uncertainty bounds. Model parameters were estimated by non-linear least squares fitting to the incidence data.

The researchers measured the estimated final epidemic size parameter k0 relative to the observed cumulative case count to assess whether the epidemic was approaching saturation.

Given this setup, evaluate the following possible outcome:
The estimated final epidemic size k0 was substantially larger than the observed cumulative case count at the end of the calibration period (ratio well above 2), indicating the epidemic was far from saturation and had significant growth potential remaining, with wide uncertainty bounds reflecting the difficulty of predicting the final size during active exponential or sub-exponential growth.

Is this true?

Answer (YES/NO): NO